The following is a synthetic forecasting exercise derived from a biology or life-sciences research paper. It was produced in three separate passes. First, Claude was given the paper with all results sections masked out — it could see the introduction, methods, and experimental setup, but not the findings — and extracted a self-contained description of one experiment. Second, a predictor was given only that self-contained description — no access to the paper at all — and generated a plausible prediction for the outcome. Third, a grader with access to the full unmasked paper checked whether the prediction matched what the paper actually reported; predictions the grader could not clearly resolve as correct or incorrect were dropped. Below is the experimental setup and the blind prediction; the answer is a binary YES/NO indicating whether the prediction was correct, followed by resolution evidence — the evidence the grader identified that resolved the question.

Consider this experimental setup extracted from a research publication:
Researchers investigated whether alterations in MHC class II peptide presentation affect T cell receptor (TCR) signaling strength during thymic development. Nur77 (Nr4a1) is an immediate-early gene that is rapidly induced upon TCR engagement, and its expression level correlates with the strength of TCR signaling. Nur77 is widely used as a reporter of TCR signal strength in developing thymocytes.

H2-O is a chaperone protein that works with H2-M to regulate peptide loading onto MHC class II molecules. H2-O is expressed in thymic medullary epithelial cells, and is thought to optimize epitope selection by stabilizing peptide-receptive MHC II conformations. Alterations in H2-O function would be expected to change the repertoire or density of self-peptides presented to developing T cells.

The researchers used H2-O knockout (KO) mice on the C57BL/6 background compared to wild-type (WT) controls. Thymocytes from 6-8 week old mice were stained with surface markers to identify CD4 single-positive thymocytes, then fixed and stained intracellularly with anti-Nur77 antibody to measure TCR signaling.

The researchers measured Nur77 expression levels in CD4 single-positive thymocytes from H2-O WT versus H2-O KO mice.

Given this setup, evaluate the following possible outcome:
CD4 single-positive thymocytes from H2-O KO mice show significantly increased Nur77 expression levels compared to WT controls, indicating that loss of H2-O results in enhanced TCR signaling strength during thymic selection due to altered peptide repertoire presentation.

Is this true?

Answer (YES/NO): NO